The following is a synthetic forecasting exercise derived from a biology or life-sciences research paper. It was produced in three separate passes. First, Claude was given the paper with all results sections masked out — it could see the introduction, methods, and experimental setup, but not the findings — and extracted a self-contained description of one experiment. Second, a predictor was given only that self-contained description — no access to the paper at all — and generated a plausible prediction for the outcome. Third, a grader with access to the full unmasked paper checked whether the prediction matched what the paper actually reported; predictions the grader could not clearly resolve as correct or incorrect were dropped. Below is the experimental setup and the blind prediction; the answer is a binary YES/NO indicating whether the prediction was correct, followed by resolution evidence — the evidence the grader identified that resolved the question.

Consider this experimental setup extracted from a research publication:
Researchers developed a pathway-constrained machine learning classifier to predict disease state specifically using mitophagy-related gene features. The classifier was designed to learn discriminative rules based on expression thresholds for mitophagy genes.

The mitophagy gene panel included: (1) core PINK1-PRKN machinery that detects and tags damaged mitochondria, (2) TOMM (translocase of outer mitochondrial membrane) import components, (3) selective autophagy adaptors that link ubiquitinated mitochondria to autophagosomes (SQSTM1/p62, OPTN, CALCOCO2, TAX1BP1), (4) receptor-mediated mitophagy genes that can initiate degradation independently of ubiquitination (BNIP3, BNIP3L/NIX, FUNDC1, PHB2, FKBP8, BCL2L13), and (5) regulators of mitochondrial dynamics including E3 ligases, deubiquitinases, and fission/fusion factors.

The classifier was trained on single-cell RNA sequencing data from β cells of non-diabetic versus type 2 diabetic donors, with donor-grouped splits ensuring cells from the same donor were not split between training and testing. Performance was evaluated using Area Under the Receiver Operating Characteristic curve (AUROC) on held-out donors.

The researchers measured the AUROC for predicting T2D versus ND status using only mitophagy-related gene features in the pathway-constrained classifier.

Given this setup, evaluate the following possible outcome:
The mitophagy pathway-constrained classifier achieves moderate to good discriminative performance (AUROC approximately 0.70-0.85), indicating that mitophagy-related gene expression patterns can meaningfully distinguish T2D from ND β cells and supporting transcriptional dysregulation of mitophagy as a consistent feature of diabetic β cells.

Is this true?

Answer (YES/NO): YES